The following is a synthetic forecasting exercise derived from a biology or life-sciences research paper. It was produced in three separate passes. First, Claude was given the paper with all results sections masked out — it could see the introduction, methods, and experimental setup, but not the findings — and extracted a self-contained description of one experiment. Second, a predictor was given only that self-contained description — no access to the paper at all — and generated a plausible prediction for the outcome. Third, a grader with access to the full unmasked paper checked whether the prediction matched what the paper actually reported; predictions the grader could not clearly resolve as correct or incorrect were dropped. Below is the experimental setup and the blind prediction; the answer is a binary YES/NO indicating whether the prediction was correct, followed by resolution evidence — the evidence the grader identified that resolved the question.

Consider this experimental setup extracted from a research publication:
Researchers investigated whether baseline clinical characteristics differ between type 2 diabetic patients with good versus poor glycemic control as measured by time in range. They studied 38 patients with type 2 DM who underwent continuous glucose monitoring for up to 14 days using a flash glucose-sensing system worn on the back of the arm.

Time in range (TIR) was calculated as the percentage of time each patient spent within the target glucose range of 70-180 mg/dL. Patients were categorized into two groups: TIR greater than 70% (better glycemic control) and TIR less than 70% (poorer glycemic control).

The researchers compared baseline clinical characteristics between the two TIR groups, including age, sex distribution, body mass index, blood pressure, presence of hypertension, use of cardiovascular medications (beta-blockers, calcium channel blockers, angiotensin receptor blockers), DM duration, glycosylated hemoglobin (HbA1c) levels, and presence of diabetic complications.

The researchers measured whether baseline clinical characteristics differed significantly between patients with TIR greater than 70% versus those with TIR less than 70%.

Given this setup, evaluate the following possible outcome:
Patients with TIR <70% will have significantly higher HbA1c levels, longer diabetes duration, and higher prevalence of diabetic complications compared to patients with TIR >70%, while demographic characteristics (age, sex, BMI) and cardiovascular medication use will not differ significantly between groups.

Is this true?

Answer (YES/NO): NO